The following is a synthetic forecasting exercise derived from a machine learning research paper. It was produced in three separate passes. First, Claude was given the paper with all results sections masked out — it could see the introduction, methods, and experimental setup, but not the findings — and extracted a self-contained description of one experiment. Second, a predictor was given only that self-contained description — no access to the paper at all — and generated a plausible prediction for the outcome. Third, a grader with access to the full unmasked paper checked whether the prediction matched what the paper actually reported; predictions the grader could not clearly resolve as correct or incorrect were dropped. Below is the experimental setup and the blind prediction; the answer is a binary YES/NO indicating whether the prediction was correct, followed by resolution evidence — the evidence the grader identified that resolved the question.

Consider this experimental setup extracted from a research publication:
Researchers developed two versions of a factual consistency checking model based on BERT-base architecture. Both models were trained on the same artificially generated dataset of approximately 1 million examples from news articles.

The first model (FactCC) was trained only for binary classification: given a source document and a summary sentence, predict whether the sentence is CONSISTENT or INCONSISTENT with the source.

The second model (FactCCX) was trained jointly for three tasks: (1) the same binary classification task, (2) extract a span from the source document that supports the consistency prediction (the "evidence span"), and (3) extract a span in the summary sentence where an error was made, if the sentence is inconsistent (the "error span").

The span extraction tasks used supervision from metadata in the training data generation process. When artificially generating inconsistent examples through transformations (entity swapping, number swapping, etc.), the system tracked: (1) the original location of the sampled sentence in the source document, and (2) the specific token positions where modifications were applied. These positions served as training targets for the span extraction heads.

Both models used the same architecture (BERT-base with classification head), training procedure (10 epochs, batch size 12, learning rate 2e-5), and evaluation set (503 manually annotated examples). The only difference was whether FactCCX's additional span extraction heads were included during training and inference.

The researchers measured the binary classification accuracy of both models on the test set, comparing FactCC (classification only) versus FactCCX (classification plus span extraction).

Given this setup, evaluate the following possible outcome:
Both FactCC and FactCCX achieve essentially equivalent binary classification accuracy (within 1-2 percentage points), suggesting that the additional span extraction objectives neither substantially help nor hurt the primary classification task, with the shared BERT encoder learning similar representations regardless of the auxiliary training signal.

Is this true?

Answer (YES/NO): NO